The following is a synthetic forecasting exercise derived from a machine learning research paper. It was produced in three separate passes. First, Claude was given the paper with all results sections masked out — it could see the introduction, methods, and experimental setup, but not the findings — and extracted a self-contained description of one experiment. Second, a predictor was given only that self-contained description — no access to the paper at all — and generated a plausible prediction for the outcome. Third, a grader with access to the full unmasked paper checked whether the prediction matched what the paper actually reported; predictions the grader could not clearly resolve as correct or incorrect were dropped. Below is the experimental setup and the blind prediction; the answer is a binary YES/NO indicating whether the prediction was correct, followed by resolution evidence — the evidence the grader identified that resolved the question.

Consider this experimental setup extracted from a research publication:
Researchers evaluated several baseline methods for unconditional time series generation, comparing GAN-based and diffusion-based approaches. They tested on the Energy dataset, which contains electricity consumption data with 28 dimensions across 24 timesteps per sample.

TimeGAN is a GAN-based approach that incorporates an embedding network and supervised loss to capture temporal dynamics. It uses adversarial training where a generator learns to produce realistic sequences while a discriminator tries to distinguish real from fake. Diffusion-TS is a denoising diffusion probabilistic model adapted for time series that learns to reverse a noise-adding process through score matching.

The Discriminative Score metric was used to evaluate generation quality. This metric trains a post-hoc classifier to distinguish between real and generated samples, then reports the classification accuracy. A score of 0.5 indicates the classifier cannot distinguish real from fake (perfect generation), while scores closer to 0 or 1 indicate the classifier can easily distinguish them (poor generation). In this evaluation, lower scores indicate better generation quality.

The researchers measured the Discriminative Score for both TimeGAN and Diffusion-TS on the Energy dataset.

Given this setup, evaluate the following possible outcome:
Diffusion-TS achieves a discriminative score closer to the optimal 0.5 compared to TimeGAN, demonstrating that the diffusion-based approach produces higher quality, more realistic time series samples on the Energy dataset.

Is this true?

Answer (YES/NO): NO